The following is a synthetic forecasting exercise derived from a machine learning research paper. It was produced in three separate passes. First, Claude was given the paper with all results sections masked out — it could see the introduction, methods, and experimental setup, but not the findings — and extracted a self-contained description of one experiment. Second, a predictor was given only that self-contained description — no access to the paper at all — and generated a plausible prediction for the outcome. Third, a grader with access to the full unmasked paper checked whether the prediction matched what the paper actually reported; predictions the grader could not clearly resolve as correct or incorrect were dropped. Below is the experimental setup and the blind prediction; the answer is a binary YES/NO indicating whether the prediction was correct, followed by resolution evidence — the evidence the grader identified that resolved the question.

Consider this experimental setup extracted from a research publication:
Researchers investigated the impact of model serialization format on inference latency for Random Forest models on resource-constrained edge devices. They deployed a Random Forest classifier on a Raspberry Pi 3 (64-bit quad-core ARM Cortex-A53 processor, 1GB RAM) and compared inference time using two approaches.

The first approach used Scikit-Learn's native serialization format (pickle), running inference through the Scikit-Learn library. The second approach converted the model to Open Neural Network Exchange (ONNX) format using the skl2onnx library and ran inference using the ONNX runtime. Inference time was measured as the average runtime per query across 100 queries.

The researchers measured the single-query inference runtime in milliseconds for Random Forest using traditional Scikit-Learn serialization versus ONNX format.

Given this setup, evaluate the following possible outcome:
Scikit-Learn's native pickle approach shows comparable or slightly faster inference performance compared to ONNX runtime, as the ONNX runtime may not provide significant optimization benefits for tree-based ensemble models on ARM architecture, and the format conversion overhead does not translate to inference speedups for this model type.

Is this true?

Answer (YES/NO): NO